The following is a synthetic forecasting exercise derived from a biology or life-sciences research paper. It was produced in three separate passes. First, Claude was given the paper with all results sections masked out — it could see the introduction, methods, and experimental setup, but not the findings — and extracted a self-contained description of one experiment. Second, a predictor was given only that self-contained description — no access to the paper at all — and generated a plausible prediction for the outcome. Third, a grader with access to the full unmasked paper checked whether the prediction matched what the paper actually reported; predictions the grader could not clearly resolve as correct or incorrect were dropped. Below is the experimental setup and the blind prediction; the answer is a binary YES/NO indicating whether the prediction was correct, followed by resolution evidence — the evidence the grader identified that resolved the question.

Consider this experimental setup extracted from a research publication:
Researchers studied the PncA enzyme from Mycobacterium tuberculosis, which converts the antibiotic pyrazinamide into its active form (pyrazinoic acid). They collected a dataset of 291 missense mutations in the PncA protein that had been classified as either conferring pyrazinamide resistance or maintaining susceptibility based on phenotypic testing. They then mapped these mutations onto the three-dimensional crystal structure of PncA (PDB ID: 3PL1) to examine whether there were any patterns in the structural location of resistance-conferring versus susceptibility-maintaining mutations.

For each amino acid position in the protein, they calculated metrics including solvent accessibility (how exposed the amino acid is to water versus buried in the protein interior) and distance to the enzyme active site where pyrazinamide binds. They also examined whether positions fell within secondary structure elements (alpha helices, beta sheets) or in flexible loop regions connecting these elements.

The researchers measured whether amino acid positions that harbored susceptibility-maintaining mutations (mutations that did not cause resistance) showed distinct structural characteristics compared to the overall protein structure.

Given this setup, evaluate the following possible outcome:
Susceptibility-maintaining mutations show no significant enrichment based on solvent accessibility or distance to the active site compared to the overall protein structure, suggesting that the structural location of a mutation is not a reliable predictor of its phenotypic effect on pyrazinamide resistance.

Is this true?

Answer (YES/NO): NO